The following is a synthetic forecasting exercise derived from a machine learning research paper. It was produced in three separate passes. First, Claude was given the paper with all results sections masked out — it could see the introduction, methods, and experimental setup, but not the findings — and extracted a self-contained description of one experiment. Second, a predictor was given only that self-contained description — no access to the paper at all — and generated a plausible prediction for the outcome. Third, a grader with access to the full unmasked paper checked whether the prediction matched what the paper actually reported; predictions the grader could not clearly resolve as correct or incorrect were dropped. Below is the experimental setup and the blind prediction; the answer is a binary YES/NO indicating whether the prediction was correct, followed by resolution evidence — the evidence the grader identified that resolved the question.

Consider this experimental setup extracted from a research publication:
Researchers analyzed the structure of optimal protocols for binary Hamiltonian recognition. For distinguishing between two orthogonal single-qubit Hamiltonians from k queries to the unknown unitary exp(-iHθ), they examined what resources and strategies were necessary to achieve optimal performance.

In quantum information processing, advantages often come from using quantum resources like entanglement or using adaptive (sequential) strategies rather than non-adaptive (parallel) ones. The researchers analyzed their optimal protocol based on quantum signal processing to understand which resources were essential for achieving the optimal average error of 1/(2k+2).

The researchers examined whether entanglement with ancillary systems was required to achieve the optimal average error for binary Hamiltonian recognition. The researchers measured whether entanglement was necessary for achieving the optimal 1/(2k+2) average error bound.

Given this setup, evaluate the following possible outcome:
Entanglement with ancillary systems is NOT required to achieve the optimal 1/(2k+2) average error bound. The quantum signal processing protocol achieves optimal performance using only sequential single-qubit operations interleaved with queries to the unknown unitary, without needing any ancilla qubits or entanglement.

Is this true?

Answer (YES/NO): YES